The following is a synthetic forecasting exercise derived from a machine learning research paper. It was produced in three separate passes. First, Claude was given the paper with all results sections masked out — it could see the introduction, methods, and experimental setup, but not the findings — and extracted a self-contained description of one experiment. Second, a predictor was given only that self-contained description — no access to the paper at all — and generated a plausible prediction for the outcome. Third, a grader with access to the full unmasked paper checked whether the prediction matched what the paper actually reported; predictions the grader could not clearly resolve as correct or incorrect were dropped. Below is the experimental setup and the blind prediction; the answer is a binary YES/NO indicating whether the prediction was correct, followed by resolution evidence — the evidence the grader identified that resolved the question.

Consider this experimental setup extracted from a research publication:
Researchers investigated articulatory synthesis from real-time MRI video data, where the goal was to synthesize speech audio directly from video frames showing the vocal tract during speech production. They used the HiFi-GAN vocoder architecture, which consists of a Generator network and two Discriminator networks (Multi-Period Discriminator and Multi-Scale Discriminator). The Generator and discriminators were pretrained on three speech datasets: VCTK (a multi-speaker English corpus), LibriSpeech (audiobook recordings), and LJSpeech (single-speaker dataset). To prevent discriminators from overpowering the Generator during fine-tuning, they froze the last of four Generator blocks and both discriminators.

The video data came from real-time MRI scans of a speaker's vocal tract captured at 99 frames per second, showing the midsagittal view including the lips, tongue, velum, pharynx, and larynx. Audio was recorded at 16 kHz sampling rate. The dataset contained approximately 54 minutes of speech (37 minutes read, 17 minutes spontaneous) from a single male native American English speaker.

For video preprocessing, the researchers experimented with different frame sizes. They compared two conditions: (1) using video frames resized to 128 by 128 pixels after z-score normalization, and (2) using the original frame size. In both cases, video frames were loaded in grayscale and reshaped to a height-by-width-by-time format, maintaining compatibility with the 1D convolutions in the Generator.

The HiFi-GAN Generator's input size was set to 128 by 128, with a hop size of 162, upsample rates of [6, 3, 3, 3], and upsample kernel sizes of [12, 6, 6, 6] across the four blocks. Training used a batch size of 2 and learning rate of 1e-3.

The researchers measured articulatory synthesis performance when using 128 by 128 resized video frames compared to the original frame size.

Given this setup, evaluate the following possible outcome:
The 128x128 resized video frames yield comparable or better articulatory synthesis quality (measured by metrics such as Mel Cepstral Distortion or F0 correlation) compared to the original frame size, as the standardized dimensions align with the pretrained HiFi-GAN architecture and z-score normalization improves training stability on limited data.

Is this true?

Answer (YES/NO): YES